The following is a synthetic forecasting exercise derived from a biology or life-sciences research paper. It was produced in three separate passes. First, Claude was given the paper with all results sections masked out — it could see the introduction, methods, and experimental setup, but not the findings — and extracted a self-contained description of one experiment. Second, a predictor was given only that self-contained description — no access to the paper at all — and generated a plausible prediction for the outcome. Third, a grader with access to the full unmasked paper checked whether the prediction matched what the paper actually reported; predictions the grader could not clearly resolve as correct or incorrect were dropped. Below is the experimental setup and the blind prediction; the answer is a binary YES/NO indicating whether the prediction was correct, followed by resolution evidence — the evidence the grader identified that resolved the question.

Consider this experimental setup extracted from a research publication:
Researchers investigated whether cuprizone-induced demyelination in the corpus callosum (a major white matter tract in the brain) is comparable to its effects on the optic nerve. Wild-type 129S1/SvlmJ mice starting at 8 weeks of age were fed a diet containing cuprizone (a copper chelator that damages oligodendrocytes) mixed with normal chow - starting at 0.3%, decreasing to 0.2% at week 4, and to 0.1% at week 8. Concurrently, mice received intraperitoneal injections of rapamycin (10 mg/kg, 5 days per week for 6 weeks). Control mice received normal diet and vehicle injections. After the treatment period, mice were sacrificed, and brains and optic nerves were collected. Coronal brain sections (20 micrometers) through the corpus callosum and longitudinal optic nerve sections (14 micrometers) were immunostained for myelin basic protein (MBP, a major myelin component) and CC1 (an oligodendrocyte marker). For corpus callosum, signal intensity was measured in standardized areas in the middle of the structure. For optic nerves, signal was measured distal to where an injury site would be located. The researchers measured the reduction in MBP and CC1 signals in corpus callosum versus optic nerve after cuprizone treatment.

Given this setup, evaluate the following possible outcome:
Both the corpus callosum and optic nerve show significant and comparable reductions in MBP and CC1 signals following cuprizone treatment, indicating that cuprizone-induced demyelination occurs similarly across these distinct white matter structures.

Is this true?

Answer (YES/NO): NO